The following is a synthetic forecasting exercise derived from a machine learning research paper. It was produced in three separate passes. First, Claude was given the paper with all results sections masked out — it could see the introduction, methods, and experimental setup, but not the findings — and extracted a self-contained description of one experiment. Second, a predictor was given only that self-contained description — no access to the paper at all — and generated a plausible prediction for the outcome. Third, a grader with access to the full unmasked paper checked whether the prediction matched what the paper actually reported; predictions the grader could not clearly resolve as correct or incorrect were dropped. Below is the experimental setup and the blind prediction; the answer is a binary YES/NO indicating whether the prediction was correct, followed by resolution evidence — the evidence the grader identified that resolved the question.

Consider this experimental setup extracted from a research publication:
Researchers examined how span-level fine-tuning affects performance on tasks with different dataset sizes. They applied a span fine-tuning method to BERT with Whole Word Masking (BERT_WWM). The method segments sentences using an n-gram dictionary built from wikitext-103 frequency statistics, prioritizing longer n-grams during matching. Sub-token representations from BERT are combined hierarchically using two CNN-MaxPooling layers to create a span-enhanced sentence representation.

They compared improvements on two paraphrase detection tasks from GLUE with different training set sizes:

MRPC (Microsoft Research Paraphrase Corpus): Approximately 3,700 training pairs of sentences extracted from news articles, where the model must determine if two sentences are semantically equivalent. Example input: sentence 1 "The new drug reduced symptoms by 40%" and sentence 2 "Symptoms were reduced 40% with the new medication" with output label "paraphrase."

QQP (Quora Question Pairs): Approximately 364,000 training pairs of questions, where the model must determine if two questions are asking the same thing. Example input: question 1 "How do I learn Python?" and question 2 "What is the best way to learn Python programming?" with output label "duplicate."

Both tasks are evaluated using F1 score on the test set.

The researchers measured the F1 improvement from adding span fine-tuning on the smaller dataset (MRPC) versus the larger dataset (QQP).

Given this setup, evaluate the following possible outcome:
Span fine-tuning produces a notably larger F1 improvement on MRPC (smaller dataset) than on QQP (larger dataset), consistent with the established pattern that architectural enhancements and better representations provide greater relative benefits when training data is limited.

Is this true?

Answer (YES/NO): YES